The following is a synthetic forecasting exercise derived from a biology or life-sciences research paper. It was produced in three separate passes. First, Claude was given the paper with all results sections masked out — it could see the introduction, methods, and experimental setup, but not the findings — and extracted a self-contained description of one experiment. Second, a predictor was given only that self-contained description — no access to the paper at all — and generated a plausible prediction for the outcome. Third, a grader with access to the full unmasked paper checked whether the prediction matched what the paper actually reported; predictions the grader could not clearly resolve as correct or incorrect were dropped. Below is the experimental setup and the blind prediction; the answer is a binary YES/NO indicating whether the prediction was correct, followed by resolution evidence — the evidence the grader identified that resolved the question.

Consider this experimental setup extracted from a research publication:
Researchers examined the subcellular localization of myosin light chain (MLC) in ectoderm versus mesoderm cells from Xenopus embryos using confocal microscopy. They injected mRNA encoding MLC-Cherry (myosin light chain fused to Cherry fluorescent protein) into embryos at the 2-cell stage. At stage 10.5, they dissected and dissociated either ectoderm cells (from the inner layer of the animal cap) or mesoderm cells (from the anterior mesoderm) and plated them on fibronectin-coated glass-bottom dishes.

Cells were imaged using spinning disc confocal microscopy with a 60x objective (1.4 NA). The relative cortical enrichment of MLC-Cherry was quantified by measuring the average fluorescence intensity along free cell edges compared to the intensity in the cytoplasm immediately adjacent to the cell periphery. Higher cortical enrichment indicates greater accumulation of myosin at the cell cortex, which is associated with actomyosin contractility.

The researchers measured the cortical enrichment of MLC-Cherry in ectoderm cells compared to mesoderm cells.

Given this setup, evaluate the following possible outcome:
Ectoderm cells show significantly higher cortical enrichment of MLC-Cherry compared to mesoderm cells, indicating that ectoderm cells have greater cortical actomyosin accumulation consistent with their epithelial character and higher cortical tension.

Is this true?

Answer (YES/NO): YES